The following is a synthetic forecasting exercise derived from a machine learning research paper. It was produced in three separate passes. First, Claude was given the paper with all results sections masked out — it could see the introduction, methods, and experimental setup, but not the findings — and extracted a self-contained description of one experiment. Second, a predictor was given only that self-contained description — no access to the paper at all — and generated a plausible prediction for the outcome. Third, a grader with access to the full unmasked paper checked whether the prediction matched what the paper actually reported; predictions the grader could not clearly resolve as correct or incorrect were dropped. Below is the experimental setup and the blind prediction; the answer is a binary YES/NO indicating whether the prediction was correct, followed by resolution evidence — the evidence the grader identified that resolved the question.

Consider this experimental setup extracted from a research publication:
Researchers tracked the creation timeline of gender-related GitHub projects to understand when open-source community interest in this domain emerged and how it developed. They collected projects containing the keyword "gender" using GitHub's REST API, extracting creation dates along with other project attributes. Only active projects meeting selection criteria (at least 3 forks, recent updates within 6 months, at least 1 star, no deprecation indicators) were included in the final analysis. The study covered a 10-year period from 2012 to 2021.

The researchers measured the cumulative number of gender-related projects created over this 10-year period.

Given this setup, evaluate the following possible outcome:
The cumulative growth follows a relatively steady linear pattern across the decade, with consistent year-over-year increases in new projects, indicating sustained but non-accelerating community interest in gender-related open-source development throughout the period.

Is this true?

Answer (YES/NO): NO